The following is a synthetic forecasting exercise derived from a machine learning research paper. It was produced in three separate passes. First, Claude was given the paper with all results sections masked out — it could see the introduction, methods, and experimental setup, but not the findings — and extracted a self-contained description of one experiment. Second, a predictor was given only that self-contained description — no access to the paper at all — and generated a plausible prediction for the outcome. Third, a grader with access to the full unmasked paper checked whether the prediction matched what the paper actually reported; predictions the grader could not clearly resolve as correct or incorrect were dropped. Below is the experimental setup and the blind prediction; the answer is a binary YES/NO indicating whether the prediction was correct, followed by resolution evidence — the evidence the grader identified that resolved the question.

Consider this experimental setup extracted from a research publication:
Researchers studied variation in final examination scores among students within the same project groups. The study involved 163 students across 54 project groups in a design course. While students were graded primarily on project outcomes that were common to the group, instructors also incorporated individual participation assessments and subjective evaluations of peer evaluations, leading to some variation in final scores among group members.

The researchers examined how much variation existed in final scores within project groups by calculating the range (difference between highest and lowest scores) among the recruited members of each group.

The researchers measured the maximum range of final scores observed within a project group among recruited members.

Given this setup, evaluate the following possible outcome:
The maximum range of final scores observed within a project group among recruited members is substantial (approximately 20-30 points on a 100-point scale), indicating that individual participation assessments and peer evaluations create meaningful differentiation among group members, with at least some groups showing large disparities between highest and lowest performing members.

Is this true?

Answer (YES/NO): NO